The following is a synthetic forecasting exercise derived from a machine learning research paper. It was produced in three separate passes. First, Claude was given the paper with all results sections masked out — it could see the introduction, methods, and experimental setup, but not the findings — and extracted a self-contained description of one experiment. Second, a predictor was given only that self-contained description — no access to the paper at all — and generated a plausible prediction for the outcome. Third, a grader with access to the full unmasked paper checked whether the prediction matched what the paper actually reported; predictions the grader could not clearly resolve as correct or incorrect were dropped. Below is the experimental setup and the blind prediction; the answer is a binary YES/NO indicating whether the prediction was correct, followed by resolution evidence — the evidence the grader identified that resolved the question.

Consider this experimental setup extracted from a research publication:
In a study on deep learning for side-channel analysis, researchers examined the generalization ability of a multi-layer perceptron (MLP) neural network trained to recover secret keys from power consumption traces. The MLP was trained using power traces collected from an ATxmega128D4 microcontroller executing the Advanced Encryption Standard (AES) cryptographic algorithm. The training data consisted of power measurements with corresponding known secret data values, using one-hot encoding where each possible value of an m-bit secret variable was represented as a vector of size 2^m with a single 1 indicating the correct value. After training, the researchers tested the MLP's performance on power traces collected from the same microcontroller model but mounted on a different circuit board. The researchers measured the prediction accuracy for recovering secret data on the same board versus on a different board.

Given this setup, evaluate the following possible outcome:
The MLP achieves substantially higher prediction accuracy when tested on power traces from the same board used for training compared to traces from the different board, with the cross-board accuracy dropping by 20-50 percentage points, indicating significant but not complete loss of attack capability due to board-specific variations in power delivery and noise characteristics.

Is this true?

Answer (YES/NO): NO